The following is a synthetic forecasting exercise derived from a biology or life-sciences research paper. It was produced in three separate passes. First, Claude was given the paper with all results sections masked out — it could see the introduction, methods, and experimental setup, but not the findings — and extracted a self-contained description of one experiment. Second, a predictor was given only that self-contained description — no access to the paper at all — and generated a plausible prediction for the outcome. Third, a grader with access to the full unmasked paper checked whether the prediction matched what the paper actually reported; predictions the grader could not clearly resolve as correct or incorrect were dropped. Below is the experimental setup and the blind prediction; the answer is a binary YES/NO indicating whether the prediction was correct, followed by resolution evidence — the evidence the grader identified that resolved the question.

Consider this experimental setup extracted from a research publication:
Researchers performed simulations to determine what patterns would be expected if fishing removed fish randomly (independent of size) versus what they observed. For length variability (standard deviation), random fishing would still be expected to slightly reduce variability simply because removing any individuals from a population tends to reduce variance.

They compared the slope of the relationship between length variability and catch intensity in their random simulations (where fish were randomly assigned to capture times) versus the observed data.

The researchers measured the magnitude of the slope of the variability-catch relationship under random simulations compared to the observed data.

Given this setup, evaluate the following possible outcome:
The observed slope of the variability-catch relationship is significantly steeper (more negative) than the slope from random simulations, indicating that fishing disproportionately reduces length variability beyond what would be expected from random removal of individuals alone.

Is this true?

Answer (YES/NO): YES